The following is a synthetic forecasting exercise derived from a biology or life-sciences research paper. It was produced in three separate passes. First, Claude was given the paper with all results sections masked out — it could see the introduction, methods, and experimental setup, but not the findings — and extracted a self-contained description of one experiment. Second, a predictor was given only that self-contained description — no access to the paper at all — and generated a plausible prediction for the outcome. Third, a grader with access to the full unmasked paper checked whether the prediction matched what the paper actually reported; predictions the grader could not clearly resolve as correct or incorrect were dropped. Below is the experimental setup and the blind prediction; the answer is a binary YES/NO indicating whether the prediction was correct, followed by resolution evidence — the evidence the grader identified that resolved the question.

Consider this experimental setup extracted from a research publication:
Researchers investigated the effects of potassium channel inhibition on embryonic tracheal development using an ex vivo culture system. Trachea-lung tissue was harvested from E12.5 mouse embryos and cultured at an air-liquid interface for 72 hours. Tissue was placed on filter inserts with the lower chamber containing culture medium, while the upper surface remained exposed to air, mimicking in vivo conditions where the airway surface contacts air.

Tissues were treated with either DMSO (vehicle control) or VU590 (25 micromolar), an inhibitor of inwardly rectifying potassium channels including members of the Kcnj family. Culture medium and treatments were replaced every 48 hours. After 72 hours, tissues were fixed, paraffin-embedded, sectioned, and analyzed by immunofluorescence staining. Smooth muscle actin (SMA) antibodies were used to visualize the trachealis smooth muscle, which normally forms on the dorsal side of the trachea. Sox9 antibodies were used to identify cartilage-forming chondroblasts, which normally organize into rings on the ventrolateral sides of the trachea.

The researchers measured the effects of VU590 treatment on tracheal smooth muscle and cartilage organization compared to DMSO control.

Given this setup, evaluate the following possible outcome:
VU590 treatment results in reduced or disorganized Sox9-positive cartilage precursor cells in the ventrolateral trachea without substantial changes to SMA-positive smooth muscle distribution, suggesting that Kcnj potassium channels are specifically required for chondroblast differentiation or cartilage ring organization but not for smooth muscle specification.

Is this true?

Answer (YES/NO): NO